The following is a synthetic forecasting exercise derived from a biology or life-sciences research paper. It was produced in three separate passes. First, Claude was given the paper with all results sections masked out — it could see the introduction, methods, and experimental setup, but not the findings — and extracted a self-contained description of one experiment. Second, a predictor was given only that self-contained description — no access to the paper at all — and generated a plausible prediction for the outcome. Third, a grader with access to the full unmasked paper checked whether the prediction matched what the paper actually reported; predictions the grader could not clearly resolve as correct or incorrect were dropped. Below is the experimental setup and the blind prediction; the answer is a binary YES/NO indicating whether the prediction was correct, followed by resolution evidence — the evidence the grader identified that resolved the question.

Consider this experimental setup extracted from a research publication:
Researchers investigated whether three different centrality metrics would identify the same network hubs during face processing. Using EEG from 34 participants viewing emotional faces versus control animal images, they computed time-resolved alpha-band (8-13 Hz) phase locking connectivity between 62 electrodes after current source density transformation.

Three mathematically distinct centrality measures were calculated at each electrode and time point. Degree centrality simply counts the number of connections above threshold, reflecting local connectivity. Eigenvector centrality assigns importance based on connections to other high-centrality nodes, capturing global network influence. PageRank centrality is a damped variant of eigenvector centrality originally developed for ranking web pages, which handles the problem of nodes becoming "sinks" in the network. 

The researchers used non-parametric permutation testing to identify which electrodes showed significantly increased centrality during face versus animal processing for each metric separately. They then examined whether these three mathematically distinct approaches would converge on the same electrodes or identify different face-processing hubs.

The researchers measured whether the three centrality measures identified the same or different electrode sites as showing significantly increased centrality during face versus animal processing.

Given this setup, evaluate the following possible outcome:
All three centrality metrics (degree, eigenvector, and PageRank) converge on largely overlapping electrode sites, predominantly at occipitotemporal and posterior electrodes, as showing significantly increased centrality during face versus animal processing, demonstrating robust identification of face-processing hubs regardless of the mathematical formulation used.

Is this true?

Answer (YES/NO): YES